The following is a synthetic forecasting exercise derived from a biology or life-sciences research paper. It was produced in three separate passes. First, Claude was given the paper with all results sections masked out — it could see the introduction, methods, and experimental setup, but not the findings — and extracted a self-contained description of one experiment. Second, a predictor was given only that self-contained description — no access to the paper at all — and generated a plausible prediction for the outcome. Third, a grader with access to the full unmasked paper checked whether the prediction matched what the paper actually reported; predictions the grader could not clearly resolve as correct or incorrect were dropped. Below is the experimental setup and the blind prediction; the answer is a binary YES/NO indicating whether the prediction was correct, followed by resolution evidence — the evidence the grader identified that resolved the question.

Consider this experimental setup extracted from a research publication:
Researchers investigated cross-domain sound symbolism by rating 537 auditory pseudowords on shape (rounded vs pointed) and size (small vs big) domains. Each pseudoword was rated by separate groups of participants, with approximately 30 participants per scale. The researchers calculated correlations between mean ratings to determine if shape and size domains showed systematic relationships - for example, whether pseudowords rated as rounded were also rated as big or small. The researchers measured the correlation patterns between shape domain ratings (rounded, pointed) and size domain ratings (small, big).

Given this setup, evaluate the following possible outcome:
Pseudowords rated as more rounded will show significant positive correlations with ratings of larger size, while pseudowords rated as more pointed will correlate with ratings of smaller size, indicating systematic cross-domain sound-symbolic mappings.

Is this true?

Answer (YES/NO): NO